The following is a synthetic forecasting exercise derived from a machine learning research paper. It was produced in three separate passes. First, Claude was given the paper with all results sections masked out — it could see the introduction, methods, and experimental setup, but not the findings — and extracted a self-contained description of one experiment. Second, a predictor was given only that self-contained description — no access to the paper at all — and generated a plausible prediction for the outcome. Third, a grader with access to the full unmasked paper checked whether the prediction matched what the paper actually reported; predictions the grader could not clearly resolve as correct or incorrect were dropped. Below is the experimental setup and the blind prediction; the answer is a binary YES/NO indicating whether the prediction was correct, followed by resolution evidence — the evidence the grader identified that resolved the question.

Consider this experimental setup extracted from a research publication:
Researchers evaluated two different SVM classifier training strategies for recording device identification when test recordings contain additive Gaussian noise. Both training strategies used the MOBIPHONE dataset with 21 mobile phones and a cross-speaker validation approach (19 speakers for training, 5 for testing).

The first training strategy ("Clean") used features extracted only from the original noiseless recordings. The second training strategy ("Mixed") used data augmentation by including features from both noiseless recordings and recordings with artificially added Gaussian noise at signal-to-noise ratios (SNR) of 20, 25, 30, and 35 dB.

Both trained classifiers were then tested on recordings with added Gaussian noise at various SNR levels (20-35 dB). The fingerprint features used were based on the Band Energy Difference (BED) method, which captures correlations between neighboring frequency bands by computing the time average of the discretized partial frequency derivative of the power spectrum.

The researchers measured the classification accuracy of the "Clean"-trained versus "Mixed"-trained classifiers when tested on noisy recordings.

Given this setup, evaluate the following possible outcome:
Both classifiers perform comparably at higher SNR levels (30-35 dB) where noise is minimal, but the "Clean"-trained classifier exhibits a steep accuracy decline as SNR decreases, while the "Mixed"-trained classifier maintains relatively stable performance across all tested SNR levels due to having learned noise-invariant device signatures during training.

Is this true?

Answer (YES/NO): NO